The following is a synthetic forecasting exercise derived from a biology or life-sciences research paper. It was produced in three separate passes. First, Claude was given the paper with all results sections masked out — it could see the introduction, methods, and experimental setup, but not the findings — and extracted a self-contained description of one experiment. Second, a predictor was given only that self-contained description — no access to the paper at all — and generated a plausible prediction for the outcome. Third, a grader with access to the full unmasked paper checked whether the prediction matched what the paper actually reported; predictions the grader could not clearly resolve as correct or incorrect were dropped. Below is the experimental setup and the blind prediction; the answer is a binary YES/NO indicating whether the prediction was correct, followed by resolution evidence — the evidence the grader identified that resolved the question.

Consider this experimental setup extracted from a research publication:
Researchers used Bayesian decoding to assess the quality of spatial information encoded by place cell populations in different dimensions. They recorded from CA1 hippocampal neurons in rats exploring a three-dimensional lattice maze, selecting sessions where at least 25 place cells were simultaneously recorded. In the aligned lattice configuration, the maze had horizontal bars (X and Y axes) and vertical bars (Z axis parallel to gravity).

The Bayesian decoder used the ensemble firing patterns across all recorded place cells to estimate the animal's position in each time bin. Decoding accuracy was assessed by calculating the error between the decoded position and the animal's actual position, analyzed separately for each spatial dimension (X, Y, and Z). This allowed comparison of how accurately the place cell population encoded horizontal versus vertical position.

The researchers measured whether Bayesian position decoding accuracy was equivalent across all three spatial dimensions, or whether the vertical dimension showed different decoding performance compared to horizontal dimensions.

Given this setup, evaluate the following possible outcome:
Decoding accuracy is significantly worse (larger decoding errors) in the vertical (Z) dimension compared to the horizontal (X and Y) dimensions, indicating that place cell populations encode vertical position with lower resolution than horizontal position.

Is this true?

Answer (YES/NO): NO